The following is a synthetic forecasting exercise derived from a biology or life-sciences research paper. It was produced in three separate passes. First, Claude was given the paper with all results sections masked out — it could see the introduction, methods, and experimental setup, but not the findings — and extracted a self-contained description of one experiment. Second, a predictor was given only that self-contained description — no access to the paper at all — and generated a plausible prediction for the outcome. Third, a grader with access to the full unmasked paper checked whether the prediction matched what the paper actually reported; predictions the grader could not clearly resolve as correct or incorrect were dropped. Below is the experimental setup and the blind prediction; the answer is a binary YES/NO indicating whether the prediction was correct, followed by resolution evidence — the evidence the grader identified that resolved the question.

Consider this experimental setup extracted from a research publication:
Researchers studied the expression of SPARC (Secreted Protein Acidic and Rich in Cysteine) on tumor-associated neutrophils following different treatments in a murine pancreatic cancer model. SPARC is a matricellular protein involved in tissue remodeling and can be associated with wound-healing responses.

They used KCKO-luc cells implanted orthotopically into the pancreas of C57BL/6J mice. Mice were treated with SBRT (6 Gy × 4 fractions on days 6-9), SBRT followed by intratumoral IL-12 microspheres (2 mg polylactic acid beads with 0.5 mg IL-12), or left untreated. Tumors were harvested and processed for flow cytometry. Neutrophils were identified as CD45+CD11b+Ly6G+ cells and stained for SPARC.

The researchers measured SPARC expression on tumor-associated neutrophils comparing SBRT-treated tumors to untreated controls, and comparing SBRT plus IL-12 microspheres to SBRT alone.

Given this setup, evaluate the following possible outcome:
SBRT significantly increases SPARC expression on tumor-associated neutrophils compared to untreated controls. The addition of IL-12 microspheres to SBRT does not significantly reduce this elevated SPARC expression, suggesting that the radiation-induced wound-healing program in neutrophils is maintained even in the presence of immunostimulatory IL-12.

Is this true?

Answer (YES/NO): NO